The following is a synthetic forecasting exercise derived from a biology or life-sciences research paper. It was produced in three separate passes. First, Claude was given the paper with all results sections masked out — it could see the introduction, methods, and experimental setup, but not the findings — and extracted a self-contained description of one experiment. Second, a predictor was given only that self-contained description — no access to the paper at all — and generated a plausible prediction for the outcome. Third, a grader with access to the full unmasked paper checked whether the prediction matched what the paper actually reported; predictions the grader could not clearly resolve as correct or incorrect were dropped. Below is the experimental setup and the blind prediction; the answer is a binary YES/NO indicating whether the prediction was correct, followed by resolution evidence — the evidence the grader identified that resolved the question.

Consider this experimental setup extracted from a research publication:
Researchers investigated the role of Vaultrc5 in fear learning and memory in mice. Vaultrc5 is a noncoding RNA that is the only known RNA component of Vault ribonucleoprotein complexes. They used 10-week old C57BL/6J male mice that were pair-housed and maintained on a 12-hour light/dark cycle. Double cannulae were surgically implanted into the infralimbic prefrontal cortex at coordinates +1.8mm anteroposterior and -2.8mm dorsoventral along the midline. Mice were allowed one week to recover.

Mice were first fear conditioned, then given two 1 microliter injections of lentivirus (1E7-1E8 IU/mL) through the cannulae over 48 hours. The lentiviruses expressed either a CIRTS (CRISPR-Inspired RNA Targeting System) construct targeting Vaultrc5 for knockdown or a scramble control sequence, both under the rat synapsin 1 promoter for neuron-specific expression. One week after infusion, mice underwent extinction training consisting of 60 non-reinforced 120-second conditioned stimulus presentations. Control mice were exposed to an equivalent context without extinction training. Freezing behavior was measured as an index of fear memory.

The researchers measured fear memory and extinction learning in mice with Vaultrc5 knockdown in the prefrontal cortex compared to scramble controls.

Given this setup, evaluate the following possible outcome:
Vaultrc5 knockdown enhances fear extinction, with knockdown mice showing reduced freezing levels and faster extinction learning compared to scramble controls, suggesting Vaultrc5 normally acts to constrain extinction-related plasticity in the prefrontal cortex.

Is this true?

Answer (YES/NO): NO